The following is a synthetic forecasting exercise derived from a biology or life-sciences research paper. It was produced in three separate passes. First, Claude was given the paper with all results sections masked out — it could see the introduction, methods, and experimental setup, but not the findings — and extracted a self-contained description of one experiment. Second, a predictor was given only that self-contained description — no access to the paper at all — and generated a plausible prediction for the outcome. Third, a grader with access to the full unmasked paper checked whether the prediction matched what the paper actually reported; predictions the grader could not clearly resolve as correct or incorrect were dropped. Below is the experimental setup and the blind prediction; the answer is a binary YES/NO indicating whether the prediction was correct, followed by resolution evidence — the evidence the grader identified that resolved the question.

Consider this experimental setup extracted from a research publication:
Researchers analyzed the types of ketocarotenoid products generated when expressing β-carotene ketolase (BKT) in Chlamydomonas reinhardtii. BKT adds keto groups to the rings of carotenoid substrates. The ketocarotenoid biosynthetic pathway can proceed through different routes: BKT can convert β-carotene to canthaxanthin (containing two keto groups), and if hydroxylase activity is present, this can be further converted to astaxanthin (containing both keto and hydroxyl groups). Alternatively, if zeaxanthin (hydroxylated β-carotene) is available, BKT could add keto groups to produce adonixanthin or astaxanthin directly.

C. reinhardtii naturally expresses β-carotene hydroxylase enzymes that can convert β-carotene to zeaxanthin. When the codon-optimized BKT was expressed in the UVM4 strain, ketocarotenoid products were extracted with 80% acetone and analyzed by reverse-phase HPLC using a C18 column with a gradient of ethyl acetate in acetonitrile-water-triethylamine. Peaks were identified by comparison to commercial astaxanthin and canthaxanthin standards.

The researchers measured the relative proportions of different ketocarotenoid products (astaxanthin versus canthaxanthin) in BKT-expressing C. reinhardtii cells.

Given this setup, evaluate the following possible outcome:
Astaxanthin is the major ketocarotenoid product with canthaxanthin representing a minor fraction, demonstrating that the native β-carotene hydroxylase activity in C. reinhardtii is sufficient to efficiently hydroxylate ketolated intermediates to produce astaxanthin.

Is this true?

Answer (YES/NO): YES